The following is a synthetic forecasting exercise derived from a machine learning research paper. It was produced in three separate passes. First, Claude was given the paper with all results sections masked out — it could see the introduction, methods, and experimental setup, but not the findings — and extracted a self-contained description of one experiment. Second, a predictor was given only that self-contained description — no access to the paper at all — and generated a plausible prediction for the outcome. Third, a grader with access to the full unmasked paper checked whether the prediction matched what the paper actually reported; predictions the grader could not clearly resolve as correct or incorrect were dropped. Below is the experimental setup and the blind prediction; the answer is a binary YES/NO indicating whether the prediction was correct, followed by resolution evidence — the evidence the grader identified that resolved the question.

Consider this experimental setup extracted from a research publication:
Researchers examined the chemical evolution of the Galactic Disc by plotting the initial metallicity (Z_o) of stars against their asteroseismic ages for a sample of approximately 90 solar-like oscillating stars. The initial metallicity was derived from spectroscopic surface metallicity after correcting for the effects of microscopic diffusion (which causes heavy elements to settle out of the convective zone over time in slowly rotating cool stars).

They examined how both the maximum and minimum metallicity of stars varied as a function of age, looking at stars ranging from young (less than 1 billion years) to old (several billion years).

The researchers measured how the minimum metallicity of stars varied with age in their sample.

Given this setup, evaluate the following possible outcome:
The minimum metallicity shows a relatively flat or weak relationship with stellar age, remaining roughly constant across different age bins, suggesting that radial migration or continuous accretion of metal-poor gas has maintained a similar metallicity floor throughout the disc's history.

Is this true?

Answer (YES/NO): NO